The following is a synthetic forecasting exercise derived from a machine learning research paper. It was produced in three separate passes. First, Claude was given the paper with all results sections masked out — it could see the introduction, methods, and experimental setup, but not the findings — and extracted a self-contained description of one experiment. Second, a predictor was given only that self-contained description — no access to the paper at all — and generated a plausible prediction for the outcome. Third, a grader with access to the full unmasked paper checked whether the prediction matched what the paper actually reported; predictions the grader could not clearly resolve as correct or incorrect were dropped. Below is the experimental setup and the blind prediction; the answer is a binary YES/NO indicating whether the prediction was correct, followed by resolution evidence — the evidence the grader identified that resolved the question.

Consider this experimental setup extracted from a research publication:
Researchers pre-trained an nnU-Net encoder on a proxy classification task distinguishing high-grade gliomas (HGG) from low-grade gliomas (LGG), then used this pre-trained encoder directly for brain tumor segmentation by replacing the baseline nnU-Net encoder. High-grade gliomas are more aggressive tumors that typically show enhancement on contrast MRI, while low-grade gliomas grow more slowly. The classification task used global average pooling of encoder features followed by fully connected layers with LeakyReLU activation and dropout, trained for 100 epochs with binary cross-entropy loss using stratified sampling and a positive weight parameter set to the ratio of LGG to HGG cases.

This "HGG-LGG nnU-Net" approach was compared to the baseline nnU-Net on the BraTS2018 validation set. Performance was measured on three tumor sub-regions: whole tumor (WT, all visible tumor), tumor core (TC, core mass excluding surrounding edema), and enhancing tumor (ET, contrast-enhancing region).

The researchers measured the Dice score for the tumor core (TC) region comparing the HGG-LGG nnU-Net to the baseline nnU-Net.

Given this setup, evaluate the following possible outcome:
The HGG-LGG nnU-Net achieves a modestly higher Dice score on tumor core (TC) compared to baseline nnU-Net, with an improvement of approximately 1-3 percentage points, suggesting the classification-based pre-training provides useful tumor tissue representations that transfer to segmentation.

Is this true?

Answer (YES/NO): NO